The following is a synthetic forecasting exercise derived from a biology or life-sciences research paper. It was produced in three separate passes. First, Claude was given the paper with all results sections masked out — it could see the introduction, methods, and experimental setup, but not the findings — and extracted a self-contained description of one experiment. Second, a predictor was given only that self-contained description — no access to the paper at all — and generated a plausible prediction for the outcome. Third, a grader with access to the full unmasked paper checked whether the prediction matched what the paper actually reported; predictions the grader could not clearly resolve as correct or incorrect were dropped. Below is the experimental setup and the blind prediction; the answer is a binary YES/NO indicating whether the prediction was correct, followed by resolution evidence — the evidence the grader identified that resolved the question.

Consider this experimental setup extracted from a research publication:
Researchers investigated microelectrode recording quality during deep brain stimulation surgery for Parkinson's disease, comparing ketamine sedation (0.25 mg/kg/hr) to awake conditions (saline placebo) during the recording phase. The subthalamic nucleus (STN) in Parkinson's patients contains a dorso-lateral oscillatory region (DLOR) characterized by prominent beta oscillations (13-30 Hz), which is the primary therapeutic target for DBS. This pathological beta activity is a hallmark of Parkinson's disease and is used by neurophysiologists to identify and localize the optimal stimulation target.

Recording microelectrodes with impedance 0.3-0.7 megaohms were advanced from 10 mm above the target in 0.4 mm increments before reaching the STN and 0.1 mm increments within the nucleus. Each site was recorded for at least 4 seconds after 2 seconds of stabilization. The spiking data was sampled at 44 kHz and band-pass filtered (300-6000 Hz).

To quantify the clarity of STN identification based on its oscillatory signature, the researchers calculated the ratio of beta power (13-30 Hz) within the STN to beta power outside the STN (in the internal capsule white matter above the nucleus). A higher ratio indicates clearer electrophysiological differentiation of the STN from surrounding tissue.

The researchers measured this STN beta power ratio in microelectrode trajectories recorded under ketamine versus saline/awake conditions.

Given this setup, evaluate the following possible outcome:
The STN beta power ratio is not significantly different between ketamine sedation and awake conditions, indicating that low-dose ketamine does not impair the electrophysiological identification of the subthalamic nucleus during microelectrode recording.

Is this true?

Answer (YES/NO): YES